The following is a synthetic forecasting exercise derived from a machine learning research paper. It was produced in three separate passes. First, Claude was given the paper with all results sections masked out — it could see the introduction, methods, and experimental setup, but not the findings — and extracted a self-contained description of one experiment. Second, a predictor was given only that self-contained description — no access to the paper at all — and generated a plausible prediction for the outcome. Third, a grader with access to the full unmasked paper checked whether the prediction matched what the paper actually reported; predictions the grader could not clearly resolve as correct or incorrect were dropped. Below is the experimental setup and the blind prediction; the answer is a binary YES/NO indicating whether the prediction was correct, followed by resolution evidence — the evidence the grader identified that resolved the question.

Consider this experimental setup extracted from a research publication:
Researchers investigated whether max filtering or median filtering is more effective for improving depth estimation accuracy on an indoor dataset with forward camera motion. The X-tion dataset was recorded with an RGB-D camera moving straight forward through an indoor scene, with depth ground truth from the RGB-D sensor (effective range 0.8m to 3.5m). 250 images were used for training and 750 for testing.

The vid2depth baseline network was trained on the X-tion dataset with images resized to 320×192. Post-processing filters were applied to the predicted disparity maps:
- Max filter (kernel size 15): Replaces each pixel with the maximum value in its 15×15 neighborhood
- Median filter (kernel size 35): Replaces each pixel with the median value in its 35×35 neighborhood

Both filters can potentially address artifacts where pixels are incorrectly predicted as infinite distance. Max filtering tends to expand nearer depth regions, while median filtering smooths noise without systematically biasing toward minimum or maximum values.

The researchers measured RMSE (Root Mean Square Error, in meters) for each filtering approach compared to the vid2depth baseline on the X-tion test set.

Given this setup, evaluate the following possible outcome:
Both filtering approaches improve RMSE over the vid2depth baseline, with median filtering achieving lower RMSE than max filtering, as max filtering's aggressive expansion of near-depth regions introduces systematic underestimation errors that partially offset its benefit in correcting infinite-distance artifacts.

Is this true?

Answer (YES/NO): NO